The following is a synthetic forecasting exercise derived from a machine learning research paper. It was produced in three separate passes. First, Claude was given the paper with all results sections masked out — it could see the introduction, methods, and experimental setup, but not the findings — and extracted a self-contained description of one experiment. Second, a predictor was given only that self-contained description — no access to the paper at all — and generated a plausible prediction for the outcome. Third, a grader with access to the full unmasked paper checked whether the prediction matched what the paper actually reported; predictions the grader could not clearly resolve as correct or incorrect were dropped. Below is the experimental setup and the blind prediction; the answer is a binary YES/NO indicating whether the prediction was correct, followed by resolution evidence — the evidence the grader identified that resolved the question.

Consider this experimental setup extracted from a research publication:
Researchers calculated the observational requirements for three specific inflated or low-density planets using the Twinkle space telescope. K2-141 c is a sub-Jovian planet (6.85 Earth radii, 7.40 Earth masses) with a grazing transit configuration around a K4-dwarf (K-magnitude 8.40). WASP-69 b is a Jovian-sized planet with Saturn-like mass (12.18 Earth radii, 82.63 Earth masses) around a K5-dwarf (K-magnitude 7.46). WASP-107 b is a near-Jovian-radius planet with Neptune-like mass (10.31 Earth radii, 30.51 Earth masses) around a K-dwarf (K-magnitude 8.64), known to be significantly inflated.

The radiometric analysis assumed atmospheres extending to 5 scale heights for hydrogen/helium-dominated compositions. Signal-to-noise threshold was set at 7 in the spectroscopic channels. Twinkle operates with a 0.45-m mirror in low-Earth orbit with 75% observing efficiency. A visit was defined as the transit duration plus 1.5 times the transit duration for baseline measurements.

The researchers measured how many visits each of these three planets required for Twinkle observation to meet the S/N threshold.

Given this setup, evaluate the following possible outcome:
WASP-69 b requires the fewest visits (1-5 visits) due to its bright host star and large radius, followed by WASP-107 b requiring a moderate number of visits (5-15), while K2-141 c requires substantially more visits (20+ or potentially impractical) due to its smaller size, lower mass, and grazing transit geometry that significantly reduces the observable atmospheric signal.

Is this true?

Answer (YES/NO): NO